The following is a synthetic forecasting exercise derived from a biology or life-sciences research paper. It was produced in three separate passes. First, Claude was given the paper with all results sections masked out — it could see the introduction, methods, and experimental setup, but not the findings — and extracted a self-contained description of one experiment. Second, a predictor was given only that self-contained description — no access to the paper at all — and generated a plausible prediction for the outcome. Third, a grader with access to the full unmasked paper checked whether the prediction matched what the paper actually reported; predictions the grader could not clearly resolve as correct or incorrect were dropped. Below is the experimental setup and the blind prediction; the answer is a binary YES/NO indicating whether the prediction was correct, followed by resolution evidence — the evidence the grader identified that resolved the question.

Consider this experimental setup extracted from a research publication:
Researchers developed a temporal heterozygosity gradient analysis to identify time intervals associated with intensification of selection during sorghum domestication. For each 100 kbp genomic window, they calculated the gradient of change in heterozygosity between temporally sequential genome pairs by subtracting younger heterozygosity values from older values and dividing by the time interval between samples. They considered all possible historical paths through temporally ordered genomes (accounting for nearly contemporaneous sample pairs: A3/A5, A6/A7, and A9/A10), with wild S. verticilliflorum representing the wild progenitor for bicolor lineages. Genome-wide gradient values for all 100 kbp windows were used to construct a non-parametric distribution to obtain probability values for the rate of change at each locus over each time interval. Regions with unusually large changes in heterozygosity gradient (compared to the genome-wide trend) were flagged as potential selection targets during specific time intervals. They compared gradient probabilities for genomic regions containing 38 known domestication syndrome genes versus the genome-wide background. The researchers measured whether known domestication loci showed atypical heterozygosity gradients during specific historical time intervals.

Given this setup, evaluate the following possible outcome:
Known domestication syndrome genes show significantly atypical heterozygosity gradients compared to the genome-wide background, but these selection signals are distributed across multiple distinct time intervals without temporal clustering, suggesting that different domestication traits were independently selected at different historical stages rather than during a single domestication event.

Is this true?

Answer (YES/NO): NO